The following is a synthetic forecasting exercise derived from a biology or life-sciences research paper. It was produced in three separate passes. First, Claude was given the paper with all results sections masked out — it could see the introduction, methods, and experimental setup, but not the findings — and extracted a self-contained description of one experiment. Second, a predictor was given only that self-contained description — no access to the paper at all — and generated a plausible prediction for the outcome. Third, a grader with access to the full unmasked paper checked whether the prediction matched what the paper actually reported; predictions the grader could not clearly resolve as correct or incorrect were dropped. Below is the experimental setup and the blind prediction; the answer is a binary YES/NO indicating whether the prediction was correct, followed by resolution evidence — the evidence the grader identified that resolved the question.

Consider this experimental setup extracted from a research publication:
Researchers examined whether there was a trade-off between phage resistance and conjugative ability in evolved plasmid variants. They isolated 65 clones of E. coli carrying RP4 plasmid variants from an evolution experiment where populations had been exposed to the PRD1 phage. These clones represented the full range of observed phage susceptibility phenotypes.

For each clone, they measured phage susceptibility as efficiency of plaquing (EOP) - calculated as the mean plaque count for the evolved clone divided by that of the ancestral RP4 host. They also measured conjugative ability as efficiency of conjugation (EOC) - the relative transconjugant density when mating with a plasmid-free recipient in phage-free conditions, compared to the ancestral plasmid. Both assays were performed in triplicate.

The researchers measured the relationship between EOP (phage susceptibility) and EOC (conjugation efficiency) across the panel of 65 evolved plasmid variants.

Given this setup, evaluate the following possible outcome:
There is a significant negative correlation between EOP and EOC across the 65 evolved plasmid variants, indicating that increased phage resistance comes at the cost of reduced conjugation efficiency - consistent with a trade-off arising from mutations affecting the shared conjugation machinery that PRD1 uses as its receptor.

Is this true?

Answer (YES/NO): YES